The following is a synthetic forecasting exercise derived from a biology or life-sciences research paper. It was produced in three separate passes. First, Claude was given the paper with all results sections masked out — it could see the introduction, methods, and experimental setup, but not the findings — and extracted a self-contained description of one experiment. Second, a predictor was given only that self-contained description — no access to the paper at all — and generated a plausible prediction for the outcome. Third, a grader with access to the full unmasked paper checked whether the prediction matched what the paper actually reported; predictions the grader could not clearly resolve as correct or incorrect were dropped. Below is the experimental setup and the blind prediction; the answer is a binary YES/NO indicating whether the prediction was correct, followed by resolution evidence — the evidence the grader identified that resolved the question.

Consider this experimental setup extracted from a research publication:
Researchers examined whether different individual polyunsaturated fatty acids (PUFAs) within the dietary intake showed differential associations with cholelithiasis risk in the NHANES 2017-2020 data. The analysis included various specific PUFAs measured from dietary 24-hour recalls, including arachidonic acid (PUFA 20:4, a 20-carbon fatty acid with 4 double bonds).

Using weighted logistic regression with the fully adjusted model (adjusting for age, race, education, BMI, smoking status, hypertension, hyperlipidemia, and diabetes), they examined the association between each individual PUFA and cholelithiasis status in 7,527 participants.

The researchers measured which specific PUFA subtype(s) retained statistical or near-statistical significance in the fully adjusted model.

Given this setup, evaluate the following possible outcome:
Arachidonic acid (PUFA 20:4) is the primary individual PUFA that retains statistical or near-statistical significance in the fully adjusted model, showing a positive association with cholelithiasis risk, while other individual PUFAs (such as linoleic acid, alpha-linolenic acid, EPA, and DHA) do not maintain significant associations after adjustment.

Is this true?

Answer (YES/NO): NO